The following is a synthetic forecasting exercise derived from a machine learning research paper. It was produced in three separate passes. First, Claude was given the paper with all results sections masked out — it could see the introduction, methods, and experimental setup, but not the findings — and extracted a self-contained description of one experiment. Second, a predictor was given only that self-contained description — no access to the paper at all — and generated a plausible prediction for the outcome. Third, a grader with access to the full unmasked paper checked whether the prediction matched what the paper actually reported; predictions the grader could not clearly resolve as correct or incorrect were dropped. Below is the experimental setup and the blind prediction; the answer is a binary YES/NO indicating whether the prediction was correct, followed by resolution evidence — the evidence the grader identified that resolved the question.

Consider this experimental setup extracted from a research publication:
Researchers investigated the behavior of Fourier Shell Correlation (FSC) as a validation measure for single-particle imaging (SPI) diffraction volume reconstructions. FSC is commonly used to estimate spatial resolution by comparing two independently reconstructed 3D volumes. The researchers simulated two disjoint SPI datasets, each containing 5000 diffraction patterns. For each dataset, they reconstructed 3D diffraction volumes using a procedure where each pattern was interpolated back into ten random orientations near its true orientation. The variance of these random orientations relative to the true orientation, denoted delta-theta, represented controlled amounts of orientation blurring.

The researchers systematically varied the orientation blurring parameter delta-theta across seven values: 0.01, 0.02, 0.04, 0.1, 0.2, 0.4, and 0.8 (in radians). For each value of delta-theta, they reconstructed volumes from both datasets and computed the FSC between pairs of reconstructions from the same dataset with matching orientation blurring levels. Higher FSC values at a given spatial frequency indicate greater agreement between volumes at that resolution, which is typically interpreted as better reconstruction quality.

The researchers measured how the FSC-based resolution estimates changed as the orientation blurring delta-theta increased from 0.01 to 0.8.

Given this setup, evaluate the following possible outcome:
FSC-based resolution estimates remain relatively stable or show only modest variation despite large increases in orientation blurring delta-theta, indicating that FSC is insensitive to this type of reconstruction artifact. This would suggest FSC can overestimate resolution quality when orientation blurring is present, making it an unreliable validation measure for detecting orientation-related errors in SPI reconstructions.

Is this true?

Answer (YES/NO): NO